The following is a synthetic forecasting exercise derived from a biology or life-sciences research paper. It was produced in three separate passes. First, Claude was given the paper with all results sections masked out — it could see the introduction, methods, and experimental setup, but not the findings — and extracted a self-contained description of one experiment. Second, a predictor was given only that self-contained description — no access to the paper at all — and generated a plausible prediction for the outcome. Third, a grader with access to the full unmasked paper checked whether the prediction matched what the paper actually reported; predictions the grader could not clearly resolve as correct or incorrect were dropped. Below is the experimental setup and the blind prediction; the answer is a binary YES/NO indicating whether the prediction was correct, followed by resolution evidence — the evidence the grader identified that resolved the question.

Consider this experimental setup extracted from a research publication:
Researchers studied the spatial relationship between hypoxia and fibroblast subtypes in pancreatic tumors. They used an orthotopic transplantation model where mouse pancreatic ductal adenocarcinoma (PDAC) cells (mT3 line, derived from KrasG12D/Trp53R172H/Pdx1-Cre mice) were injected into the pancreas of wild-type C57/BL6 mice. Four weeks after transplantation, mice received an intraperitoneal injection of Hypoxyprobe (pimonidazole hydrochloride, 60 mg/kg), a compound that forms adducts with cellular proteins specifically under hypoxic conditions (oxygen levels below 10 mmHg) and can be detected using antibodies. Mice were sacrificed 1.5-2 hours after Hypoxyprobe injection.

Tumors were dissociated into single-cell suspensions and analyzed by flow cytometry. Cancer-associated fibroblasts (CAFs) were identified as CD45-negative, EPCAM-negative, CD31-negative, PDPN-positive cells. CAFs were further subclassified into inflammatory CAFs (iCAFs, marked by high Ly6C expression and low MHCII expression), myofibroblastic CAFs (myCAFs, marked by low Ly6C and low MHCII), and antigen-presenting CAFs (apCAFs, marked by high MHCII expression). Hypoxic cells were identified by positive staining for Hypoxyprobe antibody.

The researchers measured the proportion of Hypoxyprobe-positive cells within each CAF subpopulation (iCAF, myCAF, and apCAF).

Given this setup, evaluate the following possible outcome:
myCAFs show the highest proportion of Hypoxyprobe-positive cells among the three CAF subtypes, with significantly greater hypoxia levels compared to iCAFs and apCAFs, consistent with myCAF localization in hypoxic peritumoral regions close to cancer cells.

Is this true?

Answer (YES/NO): NO